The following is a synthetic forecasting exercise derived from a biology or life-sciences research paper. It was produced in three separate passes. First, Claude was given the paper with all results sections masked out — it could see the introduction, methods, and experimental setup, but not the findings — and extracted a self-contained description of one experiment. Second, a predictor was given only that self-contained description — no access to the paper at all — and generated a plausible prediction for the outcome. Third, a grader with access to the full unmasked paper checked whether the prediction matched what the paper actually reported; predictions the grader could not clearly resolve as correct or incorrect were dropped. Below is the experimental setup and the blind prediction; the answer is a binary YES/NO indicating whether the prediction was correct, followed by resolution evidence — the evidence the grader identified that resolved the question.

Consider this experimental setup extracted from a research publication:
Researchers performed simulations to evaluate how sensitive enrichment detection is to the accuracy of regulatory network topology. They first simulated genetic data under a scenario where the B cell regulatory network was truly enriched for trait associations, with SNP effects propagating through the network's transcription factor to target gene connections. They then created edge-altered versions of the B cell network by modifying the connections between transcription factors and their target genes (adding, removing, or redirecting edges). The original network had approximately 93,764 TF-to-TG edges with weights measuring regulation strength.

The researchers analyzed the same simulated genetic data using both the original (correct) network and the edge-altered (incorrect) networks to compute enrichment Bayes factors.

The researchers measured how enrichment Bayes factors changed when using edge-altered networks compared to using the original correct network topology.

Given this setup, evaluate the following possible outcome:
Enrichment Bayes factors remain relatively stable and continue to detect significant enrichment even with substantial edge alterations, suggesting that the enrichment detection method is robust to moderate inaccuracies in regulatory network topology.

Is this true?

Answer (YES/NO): NO